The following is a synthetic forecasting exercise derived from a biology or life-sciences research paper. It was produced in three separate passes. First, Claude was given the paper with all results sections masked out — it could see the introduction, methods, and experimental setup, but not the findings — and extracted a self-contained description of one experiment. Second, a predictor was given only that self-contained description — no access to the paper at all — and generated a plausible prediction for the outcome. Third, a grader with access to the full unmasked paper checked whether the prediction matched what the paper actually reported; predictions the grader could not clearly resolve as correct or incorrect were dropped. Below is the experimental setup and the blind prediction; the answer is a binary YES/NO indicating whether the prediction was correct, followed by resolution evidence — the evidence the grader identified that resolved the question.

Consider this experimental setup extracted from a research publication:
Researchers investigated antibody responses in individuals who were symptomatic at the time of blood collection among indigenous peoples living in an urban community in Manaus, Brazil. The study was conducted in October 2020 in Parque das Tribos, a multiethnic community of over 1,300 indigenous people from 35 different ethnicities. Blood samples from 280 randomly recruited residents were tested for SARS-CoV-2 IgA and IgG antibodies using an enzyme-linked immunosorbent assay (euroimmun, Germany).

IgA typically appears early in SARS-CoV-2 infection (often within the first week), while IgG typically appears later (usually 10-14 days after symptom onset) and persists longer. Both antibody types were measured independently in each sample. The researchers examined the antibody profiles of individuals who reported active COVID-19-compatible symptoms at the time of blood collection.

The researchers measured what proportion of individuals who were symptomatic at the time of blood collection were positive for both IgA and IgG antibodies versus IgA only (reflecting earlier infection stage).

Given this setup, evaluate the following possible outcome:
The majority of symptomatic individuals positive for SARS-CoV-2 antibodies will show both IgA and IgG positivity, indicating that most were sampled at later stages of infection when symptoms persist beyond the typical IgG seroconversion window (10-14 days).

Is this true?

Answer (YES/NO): YES